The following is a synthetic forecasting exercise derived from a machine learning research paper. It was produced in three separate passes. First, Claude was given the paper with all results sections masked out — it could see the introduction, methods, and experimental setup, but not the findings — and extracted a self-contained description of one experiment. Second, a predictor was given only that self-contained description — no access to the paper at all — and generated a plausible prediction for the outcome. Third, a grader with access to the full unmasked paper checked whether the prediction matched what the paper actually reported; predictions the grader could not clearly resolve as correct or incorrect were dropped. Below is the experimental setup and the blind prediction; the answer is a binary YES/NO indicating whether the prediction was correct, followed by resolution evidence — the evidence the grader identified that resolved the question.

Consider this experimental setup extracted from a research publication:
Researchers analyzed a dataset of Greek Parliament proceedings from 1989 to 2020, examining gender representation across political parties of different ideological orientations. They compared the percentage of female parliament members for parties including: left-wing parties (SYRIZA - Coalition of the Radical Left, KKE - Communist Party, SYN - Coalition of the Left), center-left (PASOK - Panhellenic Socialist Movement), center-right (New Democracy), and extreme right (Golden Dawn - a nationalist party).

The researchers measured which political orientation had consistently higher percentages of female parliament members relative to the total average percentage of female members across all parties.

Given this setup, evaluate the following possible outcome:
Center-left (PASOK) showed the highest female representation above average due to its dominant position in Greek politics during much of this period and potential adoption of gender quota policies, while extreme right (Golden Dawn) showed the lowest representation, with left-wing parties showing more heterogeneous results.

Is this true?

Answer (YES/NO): NO